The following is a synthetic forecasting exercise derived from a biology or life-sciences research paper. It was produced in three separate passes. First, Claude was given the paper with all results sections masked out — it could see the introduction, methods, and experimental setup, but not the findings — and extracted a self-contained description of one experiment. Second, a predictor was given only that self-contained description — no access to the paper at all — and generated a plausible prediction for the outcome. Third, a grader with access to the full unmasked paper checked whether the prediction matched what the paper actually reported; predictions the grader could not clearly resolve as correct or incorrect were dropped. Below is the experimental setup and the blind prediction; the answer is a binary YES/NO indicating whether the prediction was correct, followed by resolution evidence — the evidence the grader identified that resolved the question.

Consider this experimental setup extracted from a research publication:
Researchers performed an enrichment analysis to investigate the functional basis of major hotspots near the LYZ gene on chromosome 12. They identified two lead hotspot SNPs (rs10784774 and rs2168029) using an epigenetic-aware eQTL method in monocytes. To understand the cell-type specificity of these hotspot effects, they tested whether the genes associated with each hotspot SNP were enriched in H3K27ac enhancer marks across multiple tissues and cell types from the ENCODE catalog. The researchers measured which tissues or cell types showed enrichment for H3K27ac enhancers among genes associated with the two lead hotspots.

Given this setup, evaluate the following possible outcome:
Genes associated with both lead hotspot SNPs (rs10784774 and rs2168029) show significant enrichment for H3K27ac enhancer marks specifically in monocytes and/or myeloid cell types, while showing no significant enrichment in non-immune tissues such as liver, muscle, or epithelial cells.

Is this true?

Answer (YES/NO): YES